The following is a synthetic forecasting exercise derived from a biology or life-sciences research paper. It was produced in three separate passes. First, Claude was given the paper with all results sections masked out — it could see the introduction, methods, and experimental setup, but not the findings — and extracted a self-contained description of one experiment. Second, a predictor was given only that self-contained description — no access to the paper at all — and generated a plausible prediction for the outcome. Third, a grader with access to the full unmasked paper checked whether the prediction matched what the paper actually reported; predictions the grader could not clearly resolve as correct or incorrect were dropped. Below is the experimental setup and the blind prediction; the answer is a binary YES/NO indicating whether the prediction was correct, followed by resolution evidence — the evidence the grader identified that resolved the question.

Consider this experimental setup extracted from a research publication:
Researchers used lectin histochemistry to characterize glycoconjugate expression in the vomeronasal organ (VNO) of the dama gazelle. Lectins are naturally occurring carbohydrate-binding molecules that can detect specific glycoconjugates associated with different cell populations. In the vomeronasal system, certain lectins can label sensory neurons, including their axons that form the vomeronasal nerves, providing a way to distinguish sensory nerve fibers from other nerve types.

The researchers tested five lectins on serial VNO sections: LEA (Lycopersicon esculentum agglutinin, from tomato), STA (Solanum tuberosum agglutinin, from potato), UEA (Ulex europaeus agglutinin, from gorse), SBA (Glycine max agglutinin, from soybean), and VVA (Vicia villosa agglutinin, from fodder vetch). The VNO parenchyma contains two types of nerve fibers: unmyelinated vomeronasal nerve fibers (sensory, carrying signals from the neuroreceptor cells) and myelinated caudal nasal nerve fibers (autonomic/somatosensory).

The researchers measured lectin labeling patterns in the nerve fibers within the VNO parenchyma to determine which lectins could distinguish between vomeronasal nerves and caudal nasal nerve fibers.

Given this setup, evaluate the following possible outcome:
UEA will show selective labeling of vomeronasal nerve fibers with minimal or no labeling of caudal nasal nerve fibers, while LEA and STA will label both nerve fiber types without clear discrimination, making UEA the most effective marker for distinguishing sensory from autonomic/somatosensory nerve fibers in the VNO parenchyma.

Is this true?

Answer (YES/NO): NO